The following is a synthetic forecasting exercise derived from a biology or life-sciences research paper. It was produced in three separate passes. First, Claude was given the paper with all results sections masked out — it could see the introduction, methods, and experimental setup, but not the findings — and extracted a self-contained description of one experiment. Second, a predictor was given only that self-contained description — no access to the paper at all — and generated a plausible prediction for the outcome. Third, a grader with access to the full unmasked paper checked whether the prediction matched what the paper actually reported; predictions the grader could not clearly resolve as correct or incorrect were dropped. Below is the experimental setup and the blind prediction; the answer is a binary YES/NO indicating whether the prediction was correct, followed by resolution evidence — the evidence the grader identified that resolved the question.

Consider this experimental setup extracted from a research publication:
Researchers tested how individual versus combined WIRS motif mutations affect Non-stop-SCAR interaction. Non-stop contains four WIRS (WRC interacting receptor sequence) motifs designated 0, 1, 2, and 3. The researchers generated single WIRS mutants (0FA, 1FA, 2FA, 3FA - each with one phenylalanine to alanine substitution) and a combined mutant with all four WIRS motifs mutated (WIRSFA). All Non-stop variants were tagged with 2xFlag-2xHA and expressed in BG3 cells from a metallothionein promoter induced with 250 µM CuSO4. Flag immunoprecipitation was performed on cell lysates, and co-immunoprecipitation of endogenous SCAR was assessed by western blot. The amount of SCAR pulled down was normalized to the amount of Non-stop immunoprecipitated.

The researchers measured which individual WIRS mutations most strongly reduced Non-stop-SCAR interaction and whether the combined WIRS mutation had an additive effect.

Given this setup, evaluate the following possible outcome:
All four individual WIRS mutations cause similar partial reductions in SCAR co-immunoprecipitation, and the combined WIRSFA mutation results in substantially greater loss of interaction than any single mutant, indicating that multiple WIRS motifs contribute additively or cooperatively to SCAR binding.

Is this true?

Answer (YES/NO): NO